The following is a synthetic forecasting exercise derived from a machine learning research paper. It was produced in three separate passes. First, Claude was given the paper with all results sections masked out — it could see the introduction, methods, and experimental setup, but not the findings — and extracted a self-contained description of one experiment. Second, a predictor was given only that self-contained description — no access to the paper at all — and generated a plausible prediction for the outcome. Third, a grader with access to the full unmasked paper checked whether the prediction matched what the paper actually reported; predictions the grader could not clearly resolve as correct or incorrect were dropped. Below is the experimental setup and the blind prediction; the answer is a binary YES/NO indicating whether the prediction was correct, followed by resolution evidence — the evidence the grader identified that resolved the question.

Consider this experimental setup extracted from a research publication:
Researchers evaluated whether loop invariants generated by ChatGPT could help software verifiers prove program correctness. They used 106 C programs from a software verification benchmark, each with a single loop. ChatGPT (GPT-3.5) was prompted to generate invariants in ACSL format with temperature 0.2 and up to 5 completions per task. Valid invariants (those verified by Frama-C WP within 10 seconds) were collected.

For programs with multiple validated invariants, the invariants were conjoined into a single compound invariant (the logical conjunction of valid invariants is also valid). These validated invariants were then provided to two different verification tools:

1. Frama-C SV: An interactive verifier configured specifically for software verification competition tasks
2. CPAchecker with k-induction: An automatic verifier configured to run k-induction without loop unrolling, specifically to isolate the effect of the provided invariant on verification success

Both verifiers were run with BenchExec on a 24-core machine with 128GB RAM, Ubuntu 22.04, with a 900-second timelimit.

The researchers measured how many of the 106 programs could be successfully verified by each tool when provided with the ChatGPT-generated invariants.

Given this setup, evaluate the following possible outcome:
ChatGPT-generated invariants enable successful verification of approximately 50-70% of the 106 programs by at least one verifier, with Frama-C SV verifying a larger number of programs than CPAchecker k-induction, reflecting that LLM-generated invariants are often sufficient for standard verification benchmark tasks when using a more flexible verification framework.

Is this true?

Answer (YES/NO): NO